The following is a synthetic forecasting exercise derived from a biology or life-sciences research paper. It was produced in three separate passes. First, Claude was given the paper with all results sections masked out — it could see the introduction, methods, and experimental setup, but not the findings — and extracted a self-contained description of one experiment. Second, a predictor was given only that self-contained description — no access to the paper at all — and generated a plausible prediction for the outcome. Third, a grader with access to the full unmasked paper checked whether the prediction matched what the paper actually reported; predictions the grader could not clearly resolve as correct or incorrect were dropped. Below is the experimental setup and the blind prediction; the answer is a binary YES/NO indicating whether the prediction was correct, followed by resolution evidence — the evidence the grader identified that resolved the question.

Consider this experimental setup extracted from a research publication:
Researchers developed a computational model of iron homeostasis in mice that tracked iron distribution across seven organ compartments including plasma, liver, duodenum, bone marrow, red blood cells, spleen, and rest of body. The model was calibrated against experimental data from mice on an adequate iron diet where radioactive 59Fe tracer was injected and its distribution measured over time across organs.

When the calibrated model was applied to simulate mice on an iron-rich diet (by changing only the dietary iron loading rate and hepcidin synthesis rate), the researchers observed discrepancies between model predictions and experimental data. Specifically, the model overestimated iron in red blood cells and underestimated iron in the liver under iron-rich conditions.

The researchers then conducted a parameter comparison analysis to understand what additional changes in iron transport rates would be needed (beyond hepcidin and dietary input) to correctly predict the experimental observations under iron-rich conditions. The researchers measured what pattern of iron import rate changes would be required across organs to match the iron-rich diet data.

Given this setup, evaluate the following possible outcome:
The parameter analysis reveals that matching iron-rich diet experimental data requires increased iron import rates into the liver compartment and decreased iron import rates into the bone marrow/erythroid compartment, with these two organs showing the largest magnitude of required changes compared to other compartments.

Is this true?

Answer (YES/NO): NO